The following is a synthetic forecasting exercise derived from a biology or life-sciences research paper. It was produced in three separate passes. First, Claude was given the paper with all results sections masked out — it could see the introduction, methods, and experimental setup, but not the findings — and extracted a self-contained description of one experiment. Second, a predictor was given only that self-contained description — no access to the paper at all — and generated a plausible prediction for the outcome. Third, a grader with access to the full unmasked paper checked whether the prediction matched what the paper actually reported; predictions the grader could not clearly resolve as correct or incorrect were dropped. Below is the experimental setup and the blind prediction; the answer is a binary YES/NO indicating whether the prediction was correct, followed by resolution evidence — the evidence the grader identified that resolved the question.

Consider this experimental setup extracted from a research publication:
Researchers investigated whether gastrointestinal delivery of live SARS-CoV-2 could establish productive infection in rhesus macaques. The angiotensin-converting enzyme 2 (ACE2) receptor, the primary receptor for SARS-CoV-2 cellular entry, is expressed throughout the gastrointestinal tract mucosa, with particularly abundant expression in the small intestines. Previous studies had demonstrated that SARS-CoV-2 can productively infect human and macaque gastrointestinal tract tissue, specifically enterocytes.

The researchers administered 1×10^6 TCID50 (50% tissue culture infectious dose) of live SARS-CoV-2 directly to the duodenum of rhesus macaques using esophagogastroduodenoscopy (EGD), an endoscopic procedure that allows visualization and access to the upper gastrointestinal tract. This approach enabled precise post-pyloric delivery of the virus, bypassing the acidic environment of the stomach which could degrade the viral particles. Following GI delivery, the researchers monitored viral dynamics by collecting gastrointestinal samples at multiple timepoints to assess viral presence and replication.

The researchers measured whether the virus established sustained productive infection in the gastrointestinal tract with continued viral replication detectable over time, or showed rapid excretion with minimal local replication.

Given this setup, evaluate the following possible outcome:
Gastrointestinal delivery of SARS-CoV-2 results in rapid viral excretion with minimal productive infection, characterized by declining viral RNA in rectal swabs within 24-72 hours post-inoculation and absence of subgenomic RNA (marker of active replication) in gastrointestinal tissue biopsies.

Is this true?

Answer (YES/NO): NO